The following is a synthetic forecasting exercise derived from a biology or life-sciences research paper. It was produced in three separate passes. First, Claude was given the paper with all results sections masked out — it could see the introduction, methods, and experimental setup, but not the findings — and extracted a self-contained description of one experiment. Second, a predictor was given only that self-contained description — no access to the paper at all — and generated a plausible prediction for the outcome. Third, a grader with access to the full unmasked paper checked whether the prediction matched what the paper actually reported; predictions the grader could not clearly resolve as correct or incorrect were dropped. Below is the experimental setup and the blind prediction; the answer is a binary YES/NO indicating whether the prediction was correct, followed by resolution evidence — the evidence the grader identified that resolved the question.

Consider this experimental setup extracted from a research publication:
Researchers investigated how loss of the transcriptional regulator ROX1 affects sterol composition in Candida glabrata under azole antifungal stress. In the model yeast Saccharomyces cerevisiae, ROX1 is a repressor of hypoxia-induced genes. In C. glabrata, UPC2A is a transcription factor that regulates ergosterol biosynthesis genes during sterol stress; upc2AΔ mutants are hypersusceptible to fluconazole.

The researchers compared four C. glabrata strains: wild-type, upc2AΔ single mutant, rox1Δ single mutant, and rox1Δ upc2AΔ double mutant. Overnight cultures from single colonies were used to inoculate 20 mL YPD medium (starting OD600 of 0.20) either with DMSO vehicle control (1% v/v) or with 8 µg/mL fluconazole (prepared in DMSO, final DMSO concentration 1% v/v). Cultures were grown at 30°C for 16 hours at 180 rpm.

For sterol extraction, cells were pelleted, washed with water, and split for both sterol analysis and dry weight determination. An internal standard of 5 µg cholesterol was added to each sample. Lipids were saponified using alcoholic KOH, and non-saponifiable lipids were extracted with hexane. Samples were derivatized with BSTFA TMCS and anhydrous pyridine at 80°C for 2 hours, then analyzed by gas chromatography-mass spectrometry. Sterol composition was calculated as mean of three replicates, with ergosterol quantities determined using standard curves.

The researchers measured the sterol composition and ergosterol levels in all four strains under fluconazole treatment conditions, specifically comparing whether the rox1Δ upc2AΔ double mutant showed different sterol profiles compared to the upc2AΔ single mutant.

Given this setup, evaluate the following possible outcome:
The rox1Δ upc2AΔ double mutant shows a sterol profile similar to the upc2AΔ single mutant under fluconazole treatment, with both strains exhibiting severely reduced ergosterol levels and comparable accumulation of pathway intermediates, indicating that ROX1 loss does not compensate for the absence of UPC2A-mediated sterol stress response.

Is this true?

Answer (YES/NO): NO